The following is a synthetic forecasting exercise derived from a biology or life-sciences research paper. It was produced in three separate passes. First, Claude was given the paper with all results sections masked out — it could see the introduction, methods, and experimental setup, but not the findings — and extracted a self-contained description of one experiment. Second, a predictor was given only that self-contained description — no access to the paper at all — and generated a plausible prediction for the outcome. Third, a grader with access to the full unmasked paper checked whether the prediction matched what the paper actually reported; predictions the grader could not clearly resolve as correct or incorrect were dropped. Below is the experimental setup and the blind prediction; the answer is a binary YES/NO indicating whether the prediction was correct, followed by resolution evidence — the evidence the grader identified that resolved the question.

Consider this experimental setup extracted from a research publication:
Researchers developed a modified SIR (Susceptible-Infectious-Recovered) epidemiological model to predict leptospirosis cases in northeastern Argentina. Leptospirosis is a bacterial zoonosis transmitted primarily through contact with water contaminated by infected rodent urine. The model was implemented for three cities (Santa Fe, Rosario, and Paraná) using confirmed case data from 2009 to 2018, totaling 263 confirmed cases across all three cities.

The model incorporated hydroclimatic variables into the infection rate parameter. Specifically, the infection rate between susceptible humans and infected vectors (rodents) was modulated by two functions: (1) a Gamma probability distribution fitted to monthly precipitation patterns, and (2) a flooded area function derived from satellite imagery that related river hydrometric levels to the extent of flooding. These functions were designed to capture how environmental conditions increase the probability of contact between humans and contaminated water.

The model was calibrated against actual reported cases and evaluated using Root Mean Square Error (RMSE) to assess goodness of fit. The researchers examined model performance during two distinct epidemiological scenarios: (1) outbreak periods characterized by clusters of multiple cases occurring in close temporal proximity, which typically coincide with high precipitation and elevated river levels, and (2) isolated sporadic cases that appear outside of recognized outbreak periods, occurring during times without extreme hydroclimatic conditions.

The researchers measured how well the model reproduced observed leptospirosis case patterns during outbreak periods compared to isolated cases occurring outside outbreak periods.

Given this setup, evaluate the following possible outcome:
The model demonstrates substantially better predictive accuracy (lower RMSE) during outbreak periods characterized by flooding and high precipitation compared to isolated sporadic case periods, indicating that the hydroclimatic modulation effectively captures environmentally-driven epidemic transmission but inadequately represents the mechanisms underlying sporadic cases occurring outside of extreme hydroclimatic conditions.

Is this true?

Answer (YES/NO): NO